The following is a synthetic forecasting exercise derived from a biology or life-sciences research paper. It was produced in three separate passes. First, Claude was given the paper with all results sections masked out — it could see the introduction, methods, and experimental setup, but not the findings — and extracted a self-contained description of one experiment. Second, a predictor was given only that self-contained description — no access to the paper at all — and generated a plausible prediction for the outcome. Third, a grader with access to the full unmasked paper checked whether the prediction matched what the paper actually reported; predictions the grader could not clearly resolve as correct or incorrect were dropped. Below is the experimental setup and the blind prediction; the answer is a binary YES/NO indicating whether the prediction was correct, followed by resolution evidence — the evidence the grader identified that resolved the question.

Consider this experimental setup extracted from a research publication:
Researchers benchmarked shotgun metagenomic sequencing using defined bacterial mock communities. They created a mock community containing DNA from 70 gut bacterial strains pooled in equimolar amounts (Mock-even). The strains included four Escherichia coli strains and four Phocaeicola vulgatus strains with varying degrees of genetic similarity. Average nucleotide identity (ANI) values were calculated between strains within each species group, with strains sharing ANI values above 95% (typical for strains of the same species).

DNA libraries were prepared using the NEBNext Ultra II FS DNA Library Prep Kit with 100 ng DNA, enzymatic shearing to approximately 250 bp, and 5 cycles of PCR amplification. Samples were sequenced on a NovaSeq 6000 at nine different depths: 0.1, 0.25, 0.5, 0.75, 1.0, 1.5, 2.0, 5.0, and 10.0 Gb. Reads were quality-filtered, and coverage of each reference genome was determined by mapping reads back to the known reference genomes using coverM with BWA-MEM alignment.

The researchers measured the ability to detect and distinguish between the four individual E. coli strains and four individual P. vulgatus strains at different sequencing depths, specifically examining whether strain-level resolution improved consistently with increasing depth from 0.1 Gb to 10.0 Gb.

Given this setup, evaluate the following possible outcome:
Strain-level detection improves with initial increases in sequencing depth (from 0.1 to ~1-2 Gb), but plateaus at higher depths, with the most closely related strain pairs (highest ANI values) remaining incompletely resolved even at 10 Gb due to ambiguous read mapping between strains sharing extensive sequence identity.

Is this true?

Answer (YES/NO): NO